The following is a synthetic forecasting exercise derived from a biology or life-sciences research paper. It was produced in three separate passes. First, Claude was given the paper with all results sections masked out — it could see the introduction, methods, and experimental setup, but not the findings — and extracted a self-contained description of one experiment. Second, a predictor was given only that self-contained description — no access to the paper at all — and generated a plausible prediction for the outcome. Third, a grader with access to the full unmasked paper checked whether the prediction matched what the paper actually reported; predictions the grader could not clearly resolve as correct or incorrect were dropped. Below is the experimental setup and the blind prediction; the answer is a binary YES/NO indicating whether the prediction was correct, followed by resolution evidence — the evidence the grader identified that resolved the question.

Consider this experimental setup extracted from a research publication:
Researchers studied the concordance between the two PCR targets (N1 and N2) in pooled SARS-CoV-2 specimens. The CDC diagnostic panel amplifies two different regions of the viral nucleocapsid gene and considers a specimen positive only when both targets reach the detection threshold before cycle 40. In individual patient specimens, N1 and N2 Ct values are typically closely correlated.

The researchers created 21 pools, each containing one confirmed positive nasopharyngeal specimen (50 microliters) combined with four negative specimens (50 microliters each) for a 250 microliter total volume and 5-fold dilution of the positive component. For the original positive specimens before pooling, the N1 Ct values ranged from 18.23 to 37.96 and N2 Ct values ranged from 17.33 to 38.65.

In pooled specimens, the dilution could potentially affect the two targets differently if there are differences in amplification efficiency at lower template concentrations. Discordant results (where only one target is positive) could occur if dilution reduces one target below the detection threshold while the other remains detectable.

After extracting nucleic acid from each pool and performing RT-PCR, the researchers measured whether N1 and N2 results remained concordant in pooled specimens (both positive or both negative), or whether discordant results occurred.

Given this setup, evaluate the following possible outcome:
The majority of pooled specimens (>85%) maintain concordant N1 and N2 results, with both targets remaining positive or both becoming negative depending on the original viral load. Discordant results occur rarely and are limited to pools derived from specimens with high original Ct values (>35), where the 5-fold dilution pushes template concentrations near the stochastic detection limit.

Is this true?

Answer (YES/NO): YES